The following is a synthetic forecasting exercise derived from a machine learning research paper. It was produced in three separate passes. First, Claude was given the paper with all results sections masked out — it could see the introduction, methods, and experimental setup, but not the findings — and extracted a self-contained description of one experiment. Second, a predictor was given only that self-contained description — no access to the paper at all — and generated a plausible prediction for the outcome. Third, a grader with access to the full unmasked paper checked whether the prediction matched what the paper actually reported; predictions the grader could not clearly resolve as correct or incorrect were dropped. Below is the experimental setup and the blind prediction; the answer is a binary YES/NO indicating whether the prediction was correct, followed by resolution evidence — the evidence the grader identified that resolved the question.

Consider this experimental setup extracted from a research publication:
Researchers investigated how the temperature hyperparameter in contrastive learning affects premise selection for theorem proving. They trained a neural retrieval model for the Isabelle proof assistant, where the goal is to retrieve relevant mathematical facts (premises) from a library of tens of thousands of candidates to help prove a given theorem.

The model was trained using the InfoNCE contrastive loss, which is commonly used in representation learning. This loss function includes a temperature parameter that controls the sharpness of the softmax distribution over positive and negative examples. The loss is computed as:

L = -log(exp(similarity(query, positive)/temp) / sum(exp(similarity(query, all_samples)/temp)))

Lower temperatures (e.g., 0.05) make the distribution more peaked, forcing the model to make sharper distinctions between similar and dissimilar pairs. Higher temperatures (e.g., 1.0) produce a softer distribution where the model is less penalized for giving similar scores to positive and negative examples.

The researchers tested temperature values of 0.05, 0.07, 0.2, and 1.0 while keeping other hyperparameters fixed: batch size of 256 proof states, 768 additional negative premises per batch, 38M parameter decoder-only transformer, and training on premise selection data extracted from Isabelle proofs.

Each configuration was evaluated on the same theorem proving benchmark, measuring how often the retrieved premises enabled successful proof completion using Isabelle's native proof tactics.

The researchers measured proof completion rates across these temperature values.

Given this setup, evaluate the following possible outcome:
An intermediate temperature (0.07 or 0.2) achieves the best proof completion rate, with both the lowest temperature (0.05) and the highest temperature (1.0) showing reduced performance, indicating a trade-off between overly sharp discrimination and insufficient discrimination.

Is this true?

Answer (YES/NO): NO